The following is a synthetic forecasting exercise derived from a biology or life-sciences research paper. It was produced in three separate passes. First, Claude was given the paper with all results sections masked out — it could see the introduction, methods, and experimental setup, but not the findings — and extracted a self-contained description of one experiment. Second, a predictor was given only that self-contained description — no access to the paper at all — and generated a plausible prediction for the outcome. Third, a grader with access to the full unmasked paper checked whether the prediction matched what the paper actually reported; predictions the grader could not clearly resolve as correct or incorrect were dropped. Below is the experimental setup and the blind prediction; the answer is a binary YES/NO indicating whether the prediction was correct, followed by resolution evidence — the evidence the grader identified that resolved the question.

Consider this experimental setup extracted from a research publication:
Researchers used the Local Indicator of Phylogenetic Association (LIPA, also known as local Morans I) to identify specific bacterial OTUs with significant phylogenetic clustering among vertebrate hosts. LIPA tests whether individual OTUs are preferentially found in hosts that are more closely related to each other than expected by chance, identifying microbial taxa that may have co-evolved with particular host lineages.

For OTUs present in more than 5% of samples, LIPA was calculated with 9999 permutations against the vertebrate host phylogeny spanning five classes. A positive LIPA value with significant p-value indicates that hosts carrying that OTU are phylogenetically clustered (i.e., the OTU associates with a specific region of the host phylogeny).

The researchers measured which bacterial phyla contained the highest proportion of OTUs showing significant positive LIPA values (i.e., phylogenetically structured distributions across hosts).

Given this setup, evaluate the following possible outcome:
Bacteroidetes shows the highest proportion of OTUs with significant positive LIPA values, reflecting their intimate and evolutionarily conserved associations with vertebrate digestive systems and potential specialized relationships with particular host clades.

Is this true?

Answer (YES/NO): NO